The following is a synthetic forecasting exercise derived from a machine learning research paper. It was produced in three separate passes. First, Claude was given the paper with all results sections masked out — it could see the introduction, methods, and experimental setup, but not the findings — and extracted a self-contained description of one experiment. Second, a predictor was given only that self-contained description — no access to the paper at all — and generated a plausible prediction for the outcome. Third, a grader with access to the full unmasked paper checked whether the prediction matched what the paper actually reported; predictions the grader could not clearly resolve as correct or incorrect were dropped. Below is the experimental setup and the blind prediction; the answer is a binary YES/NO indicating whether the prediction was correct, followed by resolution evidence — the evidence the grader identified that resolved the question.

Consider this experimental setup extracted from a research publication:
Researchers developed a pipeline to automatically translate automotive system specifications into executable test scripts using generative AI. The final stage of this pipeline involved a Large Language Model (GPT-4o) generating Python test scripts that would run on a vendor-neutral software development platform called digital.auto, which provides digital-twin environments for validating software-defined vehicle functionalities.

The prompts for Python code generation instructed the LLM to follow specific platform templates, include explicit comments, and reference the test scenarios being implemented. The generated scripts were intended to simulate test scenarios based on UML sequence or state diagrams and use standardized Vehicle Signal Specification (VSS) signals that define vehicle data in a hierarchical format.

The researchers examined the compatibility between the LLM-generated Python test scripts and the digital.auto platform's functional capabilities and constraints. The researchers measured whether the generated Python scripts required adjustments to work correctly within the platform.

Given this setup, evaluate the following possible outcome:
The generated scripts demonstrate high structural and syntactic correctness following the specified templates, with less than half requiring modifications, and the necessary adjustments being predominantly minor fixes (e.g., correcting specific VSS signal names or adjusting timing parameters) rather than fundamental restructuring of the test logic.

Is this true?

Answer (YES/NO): NO